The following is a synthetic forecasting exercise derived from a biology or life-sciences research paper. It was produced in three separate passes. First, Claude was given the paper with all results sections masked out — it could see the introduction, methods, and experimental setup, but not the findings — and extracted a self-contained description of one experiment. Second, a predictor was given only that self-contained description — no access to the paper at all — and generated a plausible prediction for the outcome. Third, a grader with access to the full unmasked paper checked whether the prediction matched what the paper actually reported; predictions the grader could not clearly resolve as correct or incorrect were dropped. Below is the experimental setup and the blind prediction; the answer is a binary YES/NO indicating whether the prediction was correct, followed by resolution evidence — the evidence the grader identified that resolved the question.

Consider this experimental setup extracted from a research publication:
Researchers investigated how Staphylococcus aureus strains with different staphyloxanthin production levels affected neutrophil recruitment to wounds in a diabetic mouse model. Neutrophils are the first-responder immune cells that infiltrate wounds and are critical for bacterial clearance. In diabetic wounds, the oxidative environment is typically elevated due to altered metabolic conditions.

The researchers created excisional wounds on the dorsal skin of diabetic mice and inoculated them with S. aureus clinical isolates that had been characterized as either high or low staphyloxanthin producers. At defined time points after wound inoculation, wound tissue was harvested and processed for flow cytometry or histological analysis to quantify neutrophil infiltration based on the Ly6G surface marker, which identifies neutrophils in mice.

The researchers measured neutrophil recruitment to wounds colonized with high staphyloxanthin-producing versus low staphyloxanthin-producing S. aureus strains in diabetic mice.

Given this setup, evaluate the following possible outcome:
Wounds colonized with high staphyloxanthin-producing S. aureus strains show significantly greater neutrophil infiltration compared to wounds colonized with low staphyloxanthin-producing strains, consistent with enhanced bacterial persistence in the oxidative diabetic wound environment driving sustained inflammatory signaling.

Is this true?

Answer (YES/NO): NO